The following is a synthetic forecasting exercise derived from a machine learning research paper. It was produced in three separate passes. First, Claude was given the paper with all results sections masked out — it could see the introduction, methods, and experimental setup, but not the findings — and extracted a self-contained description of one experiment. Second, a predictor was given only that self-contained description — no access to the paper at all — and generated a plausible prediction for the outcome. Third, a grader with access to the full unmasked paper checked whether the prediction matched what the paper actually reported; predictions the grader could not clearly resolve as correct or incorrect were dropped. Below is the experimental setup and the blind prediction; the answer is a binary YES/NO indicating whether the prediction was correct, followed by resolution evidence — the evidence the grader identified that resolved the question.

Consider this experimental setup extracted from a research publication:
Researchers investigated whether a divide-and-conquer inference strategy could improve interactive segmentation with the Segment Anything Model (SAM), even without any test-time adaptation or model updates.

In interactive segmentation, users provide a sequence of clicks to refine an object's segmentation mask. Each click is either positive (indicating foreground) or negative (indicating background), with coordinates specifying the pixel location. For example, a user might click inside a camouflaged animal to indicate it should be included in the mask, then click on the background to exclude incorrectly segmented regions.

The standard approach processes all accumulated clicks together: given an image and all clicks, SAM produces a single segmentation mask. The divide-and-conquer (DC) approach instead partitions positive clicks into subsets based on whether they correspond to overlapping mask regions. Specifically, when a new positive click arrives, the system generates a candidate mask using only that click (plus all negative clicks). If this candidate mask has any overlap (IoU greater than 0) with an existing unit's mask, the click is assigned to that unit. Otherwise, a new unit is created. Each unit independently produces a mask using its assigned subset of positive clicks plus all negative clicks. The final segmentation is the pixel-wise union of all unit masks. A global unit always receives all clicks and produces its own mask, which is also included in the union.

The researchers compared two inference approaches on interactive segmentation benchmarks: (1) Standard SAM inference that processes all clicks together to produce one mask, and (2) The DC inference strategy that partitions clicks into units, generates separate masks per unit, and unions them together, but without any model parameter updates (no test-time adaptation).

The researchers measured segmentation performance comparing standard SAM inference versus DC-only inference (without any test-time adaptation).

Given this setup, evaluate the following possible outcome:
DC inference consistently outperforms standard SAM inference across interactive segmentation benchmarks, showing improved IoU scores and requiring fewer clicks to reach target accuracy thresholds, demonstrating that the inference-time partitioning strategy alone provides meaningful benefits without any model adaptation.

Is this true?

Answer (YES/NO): NO